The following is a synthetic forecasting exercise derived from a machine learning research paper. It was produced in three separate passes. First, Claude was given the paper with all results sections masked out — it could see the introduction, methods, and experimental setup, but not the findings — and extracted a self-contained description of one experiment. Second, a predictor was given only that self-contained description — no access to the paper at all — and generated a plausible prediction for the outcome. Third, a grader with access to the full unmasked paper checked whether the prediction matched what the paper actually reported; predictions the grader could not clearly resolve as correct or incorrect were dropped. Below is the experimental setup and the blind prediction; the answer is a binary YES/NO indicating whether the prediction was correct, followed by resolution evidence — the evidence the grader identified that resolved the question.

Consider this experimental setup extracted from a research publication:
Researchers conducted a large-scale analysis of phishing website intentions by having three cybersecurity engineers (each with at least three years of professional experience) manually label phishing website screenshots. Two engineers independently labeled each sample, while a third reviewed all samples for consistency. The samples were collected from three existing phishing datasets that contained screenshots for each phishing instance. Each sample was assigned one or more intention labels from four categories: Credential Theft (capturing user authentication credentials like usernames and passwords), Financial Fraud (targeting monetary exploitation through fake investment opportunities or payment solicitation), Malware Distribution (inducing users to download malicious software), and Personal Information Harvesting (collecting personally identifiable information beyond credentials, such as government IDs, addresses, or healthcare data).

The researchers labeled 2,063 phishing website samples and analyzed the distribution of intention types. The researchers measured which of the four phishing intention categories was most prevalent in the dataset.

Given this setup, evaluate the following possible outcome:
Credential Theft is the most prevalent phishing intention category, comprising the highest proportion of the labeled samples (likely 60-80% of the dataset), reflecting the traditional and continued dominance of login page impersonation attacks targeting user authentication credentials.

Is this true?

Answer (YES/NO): YES